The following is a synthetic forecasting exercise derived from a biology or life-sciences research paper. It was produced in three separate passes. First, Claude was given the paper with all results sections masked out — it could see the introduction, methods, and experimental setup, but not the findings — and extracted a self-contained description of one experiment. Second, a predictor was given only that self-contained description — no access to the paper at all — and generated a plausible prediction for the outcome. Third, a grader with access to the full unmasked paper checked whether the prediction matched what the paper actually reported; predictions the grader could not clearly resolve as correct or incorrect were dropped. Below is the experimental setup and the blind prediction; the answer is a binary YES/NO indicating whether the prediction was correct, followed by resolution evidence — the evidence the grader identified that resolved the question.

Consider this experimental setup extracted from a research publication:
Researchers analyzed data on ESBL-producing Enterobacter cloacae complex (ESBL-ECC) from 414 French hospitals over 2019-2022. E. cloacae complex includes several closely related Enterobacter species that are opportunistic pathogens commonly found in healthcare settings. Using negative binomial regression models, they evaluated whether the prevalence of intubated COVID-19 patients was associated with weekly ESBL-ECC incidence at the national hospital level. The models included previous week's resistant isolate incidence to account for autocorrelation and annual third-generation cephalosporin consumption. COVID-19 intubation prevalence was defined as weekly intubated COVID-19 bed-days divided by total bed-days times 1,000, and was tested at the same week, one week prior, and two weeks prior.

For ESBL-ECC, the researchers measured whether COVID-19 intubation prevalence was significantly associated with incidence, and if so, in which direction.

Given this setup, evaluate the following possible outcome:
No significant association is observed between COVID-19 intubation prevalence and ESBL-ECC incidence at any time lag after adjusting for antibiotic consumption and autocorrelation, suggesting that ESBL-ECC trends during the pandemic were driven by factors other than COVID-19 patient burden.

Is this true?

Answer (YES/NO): YES